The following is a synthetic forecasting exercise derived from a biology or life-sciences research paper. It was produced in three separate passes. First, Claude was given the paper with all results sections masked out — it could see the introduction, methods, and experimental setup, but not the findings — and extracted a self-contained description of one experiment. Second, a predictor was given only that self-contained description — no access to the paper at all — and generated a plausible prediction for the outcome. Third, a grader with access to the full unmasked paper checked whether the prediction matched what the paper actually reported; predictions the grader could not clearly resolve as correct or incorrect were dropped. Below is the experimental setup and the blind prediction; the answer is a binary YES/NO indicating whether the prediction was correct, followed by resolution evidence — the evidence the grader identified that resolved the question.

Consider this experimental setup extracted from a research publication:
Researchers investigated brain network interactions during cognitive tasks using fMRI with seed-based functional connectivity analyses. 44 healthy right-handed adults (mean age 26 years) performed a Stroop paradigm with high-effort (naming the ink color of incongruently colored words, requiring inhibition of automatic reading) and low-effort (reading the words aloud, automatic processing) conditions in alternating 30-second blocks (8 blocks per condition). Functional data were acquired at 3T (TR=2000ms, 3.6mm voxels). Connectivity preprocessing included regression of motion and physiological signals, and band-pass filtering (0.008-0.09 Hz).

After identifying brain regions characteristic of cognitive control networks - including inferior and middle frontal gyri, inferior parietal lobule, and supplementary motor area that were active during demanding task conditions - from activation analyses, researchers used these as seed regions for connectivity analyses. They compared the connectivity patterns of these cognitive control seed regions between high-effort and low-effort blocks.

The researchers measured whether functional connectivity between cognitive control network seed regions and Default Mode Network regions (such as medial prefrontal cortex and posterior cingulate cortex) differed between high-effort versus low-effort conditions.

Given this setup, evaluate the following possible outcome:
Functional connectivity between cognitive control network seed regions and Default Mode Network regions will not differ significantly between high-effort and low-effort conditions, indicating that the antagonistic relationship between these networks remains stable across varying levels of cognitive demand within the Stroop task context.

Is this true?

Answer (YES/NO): NO